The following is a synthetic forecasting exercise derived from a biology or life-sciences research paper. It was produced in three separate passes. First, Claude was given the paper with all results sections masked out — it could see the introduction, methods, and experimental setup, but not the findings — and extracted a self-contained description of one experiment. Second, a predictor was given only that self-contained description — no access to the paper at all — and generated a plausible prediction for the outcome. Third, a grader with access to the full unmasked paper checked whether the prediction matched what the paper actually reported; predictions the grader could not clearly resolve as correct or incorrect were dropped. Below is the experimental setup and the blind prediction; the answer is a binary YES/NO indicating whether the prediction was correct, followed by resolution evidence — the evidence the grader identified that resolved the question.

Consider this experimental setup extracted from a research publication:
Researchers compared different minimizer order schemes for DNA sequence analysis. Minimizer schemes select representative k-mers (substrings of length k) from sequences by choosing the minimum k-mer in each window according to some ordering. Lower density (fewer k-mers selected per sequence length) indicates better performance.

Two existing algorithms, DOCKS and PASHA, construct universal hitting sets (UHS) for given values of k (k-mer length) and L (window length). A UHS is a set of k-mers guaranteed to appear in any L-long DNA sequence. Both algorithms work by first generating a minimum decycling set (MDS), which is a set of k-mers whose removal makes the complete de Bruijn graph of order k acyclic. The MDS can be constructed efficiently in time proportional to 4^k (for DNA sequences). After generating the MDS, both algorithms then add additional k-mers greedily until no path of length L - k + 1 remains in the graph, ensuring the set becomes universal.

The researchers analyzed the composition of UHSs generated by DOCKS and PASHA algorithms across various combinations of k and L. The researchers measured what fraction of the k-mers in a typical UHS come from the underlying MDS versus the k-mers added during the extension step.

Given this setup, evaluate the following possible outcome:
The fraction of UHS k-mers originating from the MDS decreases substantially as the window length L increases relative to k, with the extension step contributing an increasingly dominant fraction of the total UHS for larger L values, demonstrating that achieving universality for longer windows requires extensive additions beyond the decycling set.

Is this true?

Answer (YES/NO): NO